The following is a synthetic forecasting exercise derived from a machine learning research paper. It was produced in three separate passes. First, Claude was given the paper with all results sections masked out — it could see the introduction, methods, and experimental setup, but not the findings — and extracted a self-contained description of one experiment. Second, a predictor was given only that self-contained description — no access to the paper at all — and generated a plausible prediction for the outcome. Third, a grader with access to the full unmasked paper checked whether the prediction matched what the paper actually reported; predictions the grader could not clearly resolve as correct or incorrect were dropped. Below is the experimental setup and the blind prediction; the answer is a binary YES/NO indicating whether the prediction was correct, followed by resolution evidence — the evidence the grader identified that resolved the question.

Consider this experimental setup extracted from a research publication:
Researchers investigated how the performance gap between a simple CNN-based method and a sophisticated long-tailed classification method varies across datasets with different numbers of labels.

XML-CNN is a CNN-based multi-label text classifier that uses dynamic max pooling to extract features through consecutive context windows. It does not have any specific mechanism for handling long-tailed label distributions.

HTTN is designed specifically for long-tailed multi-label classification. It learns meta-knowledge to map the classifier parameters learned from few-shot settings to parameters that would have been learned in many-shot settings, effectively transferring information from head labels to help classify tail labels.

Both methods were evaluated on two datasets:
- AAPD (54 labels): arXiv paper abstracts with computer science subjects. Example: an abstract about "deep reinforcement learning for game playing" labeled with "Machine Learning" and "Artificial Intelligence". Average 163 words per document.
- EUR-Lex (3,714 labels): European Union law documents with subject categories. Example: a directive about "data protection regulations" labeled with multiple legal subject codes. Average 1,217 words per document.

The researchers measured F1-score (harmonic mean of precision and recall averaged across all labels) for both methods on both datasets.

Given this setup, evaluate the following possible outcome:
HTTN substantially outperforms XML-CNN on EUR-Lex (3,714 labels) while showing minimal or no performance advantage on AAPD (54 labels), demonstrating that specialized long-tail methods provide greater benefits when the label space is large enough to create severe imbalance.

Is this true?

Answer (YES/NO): NO